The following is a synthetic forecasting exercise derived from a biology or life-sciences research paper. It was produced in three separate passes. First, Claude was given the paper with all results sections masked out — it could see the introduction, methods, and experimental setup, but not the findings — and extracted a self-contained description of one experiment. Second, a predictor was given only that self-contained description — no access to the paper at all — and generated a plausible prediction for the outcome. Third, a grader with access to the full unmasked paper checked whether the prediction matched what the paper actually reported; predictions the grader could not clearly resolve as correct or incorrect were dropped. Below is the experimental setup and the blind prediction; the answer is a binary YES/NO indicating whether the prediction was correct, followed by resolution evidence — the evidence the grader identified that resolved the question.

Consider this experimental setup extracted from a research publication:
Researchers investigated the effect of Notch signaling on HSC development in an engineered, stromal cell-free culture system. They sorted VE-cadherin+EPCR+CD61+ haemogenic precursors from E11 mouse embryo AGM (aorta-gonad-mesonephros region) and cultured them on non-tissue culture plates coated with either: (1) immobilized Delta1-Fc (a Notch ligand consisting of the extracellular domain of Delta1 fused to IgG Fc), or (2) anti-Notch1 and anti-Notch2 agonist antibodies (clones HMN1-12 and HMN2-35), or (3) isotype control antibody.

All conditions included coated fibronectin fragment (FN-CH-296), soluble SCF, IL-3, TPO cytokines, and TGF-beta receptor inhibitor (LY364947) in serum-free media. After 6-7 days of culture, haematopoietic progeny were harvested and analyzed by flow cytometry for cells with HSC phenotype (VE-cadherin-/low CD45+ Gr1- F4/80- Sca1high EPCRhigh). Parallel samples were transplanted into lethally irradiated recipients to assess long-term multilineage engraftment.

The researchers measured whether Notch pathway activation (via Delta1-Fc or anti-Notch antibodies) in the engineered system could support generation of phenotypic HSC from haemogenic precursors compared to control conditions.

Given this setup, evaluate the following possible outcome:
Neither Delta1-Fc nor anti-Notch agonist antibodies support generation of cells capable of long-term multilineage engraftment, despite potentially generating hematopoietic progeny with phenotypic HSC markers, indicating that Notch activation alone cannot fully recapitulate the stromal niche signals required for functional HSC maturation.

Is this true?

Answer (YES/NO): NO